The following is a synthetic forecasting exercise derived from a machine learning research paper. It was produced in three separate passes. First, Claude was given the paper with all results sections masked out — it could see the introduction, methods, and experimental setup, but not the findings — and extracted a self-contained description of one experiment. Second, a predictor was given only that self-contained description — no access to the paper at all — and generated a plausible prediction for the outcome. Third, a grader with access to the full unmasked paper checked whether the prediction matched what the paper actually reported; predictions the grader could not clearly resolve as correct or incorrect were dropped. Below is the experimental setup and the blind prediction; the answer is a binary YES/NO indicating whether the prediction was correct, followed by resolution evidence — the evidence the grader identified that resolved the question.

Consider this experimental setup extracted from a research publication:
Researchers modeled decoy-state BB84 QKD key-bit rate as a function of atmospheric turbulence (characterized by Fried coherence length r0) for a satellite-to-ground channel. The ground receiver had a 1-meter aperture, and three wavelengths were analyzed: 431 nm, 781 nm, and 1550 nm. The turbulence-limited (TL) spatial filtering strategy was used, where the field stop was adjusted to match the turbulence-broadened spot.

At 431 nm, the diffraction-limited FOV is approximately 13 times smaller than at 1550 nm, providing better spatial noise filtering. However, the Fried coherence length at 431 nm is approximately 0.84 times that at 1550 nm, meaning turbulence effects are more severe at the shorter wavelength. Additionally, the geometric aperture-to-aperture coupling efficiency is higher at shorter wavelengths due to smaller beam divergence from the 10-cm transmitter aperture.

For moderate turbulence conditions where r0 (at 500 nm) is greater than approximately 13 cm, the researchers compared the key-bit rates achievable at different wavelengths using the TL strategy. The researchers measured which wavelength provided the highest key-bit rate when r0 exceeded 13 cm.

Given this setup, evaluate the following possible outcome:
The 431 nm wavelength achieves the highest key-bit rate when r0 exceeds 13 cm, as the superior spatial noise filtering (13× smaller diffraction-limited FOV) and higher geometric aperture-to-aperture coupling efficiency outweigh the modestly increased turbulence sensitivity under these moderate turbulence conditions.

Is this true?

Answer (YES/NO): YES